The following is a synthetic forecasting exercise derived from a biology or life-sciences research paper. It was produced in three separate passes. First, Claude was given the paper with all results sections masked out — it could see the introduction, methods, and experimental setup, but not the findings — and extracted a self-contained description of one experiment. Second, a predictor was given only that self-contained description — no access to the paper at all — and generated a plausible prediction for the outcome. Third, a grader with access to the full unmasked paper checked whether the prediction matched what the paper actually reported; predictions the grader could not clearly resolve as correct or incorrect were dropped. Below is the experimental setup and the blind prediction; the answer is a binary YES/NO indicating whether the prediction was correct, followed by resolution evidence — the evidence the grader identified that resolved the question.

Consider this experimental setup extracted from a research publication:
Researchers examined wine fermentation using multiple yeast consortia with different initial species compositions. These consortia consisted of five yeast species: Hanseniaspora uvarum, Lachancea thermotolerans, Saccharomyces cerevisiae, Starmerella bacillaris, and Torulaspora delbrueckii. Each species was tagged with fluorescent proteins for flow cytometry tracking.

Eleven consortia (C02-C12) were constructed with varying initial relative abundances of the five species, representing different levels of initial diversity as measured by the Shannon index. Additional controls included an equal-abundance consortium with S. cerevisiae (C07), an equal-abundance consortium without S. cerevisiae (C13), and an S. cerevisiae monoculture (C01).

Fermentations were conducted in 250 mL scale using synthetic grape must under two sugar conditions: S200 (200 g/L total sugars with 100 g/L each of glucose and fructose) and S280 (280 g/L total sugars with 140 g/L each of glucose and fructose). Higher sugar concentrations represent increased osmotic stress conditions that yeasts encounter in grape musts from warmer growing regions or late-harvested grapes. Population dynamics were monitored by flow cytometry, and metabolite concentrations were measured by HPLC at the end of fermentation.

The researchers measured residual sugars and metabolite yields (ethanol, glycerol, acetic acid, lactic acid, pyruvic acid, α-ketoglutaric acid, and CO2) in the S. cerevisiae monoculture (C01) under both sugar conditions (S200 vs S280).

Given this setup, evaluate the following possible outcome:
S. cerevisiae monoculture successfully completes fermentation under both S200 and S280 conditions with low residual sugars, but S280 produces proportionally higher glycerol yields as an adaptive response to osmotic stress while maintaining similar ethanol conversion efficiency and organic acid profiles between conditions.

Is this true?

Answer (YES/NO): NO